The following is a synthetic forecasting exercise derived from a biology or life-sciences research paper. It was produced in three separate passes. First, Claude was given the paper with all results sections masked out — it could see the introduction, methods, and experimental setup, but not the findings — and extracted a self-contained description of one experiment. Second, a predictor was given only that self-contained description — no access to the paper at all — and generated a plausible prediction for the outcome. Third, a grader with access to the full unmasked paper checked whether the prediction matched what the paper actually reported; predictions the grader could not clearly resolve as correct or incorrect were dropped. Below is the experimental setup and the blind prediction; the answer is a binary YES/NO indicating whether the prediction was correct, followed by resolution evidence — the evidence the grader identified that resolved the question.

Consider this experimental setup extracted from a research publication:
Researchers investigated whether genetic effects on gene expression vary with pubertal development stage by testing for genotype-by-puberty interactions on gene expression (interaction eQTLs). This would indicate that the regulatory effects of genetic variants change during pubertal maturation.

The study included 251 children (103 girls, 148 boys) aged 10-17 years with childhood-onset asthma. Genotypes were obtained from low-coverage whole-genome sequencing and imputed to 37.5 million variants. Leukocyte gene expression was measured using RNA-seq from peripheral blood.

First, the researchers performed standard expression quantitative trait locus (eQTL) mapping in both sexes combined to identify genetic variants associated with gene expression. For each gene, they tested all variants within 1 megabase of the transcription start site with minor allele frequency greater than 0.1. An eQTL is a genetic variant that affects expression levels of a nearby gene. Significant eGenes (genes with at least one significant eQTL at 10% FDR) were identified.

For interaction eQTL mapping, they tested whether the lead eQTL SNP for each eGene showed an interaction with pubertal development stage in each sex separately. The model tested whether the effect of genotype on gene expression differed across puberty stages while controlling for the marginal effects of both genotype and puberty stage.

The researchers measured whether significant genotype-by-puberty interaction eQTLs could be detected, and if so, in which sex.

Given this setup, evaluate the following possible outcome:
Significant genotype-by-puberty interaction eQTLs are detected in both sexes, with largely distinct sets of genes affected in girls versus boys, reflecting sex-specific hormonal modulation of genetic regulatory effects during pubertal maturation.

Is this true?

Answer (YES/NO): YES